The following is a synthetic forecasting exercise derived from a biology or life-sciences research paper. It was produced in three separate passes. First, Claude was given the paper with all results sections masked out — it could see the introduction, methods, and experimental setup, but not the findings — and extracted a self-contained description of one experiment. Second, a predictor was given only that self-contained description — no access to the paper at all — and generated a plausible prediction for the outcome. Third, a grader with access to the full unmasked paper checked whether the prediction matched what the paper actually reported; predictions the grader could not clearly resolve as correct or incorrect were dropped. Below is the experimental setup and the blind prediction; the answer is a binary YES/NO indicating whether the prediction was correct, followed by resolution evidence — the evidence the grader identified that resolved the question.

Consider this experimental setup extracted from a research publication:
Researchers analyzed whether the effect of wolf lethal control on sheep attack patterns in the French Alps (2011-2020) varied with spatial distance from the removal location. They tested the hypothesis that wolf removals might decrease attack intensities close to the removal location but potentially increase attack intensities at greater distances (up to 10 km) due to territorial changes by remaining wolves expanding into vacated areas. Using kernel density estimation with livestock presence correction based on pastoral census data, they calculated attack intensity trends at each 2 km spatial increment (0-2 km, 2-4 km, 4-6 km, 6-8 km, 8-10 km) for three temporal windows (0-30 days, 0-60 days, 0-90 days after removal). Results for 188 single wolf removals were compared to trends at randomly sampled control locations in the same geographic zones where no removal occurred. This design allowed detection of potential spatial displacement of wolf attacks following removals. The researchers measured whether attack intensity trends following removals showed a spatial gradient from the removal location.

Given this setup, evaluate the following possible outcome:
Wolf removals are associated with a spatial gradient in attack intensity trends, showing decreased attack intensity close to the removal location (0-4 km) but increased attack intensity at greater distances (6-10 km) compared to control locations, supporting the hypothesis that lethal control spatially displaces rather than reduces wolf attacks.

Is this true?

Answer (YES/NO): NO